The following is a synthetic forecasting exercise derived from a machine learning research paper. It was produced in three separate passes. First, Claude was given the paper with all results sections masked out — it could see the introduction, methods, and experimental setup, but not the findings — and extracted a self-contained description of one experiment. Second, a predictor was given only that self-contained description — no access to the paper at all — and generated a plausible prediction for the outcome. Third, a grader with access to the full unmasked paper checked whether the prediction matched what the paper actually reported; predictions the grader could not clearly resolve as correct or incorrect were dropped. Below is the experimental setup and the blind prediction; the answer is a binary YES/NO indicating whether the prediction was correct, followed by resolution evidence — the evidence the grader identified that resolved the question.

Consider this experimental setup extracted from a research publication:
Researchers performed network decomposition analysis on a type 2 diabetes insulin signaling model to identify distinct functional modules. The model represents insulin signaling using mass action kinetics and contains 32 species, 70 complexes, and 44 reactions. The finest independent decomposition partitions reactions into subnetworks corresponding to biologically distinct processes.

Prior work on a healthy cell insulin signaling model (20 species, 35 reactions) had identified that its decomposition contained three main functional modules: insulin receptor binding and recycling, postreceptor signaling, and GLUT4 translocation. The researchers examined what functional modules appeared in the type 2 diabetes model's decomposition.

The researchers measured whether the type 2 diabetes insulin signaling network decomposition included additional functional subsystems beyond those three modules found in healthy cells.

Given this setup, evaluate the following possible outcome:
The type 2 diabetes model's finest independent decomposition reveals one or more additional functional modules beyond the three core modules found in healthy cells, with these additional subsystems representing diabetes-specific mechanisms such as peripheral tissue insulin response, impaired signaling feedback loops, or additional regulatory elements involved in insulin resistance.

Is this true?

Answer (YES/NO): YES